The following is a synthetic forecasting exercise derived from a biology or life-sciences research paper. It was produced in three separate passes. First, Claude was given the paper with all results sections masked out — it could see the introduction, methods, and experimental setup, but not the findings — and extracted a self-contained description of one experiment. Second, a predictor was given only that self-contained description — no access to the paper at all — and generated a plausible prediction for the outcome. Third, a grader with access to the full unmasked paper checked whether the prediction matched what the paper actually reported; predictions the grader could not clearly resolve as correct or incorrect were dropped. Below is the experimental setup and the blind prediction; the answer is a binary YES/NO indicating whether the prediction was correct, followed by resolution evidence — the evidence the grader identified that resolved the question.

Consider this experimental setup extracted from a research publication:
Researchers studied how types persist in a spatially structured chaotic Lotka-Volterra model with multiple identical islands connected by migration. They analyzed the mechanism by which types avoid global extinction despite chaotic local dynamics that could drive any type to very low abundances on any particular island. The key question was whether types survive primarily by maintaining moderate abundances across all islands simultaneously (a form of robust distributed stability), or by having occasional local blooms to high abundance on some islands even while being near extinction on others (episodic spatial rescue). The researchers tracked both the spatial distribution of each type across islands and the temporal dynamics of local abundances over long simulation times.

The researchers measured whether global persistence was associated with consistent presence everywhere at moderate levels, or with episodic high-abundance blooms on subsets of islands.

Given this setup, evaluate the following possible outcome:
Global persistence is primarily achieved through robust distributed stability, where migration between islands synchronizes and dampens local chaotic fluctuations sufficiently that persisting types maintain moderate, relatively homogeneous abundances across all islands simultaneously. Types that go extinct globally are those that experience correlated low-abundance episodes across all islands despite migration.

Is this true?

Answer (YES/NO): NO